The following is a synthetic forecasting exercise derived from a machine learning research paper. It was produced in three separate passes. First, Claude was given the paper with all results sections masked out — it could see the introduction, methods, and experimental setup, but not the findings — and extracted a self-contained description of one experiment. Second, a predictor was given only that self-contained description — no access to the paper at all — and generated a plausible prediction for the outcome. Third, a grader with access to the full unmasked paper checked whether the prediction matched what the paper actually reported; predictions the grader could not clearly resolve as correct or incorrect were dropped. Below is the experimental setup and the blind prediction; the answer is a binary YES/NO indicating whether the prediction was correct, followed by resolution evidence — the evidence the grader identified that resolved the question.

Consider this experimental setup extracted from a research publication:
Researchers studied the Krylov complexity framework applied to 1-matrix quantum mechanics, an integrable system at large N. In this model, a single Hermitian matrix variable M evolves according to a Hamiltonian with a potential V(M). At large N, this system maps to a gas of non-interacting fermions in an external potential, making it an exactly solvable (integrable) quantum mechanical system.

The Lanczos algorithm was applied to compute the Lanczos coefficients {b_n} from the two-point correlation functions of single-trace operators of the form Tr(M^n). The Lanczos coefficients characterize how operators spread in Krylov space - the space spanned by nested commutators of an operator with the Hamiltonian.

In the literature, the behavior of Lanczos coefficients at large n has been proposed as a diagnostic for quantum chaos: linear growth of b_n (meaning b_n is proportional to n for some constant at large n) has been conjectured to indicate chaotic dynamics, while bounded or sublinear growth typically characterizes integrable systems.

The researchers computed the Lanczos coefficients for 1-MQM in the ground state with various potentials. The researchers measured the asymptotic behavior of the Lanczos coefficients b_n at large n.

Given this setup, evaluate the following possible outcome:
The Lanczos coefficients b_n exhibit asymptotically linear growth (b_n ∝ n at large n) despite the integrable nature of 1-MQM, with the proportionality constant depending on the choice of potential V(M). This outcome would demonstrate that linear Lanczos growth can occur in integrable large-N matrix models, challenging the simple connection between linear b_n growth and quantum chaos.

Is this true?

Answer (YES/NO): YES